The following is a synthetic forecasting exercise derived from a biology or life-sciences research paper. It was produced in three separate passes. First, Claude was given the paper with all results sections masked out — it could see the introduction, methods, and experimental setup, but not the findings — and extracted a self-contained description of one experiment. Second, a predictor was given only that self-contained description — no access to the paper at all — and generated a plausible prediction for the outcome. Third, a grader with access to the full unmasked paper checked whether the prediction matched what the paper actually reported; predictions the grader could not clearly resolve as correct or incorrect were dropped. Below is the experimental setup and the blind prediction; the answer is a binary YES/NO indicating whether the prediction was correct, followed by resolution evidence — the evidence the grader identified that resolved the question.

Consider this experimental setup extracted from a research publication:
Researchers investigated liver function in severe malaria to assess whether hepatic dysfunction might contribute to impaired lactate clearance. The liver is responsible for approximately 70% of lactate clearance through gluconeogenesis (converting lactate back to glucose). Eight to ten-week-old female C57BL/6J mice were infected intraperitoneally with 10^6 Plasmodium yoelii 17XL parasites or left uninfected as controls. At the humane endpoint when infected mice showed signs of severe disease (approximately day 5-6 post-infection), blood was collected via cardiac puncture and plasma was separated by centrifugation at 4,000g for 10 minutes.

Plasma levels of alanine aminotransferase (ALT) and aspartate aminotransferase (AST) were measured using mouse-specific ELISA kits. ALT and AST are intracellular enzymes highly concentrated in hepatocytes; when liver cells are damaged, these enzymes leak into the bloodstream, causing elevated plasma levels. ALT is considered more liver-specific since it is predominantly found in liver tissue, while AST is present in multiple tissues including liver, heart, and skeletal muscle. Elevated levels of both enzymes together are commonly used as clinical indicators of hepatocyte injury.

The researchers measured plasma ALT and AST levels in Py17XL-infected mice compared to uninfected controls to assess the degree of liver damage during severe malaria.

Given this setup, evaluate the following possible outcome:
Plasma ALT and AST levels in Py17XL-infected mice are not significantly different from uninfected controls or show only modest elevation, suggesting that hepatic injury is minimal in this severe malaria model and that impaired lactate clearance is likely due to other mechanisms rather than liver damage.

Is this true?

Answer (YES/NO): NO